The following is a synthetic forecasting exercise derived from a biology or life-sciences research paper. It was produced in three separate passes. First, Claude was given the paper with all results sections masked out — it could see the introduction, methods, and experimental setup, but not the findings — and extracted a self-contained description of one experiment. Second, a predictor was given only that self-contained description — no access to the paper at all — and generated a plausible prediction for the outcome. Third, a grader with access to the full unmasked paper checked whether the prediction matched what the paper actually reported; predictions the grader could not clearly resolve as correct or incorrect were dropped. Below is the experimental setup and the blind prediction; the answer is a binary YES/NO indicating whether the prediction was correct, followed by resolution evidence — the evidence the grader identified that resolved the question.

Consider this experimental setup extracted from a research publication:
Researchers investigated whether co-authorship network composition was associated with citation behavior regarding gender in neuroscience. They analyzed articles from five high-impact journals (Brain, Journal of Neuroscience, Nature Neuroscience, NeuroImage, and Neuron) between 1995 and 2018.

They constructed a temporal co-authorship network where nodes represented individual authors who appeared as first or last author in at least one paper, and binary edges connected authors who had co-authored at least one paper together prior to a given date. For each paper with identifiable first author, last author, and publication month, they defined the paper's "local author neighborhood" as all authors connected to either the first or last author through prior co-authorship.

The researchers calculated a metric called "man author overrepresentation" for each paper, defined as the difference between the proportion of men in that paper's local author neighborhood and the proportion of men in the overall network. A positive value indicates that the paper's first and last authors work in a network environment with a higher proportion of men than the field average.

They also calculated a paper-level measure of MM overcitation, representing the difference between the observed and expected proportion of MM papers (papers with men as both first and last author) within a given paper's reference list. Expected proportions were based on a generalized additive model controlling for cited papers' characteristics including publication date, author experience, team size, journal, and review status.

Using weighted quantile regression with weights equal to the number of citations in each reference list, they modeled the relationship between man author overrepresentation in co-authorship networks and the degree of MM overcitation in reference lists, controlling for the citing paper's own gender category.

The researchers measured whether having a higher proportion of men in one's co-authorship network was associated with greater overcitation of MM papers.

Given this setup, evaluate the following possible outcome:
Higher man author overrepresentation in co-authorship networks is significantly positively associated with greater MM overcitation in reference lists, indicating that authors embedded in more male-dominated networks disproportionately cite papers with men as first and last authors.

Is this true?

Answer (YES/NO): YES